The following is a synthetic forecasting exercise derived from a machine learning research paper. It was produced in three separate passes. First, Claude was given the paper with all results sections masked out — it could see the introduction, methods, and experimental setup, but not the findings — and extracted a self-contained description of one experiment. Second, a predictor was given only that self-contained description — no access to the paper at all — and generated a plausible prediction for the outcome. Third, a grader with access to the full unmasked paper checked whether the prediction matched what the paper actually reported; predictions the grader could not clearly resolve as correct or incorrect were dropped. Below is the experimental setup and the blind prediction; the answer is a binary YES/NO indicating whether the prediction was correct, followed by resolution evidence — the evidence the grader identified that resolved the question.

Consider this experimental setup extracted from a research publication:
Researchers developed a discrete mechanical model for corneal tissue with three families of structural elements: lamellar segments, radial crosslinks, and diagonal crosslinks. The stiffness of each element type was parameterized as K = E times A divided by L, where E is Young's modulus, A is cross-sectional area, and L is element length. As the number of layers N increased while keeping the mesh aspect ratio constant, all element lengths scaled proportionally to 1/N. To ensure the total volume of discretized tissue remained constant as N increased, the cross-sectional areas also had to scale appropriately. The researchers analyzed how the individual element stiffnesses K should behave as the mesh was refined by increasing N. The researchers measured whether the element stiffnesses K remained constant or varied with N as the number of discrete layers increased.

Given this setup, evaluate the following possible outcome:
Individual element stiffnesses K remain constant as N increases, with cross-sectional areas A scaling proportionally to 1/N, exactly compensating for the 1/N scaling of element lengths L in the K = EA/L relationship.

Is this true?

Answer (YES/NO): YES